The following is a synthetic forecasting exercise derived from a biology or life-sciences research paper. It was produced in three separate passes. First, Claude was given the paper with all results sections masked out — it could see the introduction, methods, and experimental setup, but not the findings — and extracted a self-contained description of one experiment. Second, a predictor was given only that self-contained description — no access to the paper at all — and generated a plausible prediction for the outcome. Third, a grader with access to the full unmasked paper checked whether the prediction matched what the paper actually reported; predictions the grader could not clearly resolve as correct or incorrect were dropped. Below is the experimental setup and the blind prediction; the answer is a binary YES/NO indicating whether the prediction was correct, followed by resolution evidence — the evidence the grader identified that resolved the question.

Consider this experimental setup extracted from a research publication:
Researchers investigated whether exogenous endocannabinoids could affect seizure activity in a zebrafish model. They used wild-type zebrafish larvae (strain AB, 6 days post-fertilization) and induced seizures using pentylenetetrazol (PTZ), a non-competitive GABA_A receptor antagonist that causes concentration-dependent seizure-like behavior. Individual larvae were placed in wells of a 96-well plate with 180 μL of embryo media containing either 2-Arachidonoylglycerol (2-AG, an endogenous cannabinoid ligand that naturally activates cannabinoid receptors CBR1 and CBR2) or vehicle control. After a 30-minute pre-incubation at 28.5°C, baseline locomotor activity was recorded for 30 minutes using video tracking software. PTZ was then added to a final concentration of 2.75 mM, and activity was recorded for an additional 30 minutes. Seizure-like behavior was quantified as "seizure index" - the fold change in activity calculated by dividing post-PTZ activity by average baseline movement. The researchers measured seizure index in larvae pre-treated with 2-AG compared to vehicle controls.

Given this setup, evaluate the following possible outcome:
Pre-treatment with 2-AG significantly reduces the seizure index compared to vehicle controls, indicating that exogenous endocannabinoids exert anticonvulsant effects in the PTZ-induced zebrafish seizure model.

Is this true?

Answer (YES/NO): NO